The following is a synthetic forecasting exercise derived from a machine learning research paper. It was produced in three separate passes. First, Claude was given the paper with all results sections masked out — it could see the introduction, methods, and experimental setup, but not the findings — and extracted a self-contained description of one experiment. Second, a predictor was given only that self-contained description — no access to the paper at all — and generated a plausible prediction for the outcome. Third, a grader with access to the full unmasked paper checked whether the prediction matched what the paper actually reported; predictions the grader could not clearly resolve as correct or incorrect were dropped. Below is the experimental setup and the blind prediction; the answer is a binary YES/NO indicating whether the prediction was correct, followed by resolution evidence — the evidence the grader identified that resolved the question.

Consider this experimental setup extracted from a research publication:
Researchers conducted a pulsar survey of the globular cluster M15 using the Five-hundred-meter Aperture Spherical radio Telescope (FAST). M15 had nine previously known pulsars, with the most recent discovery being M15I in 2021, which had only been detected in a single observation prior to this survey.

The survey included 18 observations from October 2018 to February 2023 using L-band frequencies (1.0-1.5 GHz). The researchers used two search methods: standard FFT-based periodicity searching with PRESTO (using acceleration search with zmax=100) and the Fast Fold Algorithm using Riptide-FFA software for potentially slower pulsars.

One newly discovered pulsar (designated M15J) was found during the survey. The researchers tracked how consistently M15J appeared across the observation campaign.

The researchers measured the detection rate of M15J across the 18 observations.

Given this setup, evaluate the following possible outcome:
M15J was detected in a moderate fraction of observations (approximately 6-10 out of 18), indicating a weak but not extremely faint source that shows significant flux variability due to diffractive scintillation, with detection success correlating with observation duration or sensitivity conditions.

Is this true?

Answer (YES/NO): NO